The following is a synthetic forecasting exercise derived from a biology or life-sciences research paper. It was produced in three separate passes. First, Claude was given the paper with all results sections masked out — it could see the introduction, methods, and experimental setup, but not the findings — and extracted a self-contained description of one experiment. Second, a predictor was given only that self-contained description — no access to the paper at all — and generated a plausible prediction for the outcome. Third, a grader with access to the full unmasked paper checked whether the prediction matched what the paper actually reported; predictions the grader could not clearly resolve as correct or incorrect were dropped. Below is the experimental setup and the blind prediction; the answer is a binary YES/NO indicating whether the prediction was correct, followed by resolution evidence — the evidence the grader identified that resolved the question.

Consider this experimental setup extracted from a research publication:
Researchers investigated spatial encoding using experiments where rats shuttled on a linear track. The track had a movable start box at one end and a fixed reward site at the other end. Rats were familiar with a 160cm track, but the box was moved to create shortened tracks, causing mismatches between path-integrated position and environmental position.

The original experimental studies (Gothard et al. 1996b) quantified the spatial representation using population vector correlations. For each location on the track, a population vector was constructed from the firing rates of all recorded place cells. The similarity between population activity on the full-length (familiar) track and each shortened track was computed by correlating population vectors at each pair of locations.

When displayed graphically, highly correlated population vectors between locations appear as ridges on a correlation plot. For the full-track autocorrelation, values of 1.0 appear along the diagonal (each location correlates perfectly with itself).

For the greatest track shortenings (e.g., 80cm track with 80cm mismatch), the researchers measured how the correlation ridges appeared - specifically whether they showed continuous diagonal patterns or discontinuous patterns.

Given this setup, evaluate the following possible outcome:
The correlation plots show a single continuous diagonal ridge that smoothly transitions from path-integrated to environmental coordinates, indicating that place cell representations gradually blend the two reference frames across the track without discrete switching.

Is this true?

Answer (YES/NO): NO